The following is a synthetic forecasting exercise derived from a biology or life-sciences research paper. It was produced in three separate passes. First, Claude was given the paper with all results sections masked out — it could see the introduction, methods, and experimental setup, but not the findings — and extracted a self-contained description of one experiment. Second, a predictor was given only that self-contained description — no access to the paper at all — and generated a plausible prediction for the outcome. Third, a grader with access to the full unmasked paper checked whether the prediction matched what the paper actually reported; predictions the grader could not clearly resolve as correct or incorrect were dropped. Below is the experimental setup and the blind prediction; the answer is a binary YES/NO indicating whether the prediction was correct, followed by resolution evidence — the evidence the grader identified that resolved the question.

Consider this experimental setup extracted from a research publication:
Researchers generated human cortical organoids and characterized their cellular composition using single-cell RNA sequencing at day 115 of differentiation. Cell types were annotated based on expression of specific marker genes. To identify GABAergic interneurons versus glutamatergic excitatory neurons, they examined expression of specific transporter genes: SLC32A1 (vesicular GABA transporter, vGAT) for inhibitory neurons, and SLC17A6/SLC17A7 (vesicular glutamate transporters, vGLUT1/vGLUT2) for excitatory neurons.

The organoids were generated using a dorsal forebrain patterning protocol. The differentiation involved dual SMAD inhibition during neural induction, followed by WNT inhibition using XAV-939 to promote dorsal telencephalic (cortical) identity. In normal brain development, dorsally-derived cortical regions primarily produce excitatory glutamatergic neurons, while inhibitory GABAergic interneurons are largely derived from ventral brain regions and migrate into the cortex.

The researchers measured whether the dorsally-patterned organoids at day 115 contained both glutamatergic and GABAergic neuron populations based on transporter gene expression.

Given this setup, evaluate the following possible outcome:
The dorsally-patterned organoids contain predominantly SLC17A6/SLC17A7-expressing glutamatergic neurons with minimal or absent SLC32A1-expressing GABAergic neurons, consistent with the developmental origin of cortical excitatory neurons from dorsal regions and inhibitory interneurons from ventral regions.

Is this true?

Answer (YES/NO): NO